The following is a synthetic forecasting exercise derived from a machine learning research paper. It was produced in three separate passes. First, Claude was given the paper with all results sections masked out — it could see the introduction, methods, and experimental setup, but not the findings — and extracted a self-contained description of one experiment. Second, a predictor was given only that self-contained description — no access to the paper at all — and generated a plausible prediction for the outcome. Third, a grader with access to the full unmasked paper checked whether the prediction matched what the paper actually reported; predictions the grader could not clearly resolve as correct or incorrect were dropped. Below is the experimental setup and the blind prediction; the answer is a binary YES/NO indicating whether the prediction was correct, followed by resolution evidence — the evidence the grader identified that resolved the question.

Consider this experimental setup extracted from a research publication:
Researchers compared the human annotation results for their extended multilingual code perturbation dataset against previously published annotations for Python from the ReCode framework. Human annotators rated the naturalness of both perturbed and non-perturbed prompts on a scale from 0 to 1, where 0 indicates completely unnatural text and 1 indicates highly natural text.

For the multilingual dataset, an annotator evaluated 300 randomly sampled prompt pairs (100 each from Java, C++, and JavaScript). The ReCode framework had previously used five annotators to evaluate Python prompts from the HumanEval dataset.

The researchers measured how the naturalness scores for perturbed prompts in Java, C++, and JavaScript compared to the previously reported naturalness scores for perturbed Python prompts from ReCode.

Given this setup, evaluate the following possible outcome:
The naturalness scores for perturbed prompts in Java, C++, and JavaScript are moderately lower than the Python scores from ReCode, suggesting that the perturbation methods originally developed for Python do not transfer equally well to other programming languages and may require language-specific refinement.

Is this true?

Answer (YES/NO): NO